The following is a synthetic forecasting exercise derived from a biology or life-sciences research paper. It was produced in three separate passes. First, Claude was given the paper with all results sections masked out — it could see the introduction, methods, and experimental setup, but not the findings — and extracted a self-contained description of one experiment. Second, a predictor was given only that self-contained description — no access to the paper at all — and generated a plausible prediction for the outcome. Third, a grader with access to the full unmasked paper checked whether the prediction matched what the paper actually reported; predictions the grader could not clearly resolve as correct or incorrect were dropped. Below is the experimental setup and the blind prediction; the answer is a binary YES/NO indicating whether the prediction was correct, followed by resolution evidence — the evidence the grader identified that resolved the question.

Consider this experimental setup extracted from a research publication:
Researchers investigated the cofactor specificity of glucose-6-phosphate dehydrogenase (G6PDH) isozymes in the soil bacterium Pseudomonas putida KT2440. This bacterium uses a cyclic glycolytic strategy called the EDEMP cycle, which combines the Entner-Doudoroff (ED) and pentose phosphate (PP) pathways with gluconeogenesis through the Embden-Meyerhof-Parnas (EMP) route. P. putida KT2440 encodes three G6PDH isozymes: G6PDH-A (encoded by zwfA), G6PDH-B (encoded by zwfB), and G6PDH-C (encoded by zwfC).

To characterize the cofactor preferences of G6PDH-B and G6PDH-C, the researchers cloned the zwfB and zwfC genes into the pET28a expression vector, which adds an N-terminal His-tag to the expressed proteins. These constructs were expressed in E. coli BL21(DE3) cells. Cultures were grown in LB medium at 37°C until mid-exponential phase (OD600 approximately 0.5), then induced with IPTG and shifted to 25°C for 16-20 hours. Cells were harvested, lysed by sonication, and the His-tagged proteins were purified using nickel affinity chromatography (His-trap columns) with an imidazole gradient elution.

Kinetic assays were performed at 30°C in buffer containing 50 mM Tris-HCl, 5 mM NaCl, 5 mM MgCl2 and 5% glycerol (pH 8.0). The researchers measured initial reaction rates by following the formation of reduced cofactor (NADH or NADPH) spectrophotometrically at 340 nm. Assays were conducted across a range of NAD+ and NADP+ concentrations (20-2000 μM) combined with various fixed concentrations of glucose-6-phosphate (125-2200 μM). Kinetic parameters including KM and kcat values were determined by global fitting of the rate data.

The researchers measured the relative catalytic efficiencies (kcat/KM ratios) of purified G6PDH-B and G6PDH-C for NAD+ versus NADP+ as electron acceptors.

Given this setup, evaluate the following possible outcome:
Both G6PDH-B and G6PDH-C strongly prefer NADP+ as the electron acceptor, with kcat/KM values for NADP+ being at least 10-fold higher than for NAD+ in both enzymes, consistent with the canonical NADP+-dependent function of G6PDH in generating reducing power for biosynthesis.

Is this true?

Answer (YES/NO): NO